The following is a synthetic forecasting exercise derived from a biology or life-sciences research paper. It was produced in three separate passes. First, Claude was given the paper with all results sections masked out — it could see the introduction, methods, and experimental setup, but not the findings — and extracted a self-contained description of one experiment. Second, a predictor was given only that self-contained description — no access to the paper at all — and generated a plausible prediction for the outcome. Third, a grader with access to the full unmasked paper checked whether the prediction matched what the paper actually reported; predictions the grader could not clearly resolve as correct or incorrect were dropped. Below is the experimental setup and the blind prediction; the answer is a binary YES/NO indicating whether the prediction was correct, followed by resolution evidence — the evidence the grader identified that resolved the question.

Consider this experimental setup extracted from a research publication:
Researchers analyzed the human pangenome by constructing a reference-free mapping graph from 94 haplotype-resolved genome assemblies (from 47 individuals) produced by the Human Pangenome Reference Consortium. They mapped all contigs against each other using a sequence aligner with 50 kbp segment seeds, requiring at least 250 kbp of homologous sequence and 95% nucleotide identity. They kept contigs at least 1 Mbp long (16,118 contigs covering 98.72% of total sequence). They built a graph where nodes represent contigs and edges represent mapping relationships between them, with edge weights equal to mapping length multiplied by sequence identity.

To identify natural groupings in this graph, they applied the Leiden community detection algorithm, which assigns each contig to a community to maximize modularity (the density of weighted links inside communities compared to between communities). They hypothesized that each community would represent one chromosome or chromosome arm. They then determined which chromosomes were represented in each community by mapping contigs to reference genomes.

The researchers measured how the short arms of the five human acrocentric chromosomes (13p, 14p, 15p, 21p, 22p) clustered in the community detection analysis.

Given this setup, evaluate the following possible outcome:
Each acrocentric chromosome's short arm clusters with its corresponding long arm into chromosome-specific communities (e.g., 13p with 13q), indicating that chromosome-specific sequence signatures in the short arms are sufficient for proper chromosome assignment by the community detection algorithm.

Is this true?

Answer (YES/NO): NO